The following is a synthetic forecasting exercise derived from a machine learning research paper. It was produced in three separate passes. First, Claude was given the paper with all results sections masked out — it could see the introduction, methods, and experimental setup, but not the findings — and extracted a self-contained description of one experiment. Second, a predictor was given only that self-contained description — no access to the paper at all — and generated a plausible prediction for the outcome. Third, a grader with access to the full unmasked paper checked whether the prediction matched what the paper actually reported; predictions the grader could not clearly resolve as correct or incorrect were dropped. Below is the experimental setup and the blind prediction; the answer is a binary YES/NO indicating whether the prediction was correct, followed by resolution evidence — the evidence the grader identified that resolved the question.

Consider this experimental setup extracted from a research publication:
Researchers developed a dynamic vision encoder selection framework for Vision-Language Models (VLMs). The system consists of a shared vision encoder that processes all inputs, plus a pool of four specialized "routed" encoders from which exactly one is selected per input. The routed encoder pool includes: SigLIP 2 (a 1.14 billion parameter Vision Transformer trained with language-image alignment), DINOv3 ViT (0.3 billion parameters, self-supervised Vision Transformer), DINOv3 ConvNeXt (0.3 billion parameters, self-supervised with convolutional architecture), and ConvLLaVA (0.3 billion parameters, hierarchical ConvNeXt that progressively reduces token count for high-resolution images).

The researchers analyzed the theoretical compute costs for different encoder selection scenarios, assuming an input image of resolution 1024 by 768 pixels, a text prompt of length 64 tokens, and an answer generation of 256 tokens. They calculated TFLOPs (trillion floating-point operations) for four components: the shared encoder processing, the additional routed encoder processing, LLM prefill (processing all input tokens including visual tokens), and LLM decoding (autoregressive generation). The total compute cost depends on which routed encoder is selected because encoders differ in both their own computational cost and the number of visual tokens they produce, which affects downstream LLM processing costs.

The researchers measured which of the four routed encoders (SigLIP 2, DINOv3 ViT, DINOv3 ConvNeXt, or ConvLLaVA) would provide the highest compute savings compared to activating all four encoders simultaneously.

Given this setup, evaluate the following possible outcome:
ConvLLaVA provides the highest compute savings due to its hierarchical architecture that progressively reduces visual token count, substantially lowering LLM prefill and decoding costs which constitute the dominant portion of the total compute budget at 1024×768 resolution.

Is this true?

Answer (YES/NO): YES